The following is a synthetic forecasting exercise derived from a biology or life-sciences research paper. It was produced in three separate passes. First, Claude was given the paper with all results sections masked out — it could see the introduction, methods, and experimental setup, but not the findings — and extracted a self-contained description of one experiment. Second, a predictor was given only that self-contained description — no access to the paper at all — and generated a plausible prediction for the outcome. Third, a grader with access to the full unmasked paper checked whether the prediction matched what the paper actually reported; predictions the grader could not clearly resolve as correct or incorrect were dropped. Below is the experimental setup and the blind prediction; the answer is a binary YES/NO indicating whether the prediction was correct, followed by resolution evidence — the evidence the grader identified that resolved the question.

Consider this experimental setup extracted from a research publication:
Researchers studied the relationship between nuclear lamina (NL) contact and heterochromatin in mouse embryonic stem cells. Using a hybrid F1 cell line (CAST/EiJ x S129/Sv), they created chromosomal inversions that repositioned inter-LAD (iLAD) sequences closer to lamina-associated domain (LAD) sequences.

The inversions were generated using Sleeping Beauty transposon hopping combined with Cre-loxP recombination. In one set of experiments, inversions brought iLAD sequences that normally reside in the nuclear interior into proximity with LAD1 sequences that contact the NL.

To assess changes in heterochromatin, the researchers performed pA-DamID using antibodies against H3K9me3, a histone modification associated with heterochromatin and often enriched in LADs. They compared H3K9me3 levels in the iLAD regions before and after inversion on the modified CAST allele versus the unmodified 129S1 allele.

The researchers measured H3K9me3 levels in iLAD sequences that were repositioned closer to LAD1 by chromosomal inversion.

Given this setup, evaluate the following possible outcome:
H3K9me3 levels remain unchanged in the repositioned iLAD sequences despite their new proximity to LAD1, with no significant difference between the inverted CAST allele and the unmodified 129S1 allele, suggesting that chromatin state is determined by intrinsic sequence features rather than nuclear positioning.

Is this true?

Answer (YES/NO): NO